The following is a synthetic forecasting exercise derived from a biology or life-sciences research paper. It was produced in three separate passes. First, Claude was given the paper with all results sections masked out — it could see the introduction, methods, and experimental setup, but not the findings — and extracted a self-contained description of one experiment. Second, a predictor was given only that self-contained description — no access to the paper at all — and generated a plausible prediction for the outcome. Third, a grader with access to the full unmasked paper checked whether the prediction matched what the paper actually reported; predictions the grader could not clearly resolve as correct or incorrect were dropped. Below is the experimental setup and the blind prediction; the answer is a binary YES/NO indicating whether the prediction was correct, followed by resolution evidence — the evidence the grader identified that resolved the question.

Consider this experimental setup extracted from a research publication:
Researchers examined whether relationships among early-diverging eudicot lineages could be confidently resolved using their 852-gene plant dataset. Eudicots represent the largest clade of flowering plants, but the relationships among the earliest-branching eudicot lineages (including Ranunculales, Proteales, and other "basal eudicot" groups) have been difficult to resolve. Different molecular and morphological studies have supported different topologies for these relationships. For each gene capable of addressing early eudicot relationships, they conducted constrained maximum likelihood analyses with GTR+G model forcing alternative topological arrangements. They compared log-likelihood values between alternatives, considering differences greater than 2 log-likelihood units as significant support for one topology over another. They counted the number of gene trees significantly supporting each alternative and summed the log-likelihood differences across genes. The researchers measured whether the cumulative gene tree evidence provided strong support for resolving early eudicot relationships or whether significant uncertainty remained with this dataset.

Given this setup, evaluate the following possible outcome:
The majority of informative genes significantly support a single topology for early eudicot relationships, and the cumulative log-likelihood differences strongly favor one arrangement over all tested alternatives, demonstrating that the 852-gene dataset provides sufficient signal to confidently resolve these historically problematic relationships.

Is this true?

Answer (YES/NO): NO